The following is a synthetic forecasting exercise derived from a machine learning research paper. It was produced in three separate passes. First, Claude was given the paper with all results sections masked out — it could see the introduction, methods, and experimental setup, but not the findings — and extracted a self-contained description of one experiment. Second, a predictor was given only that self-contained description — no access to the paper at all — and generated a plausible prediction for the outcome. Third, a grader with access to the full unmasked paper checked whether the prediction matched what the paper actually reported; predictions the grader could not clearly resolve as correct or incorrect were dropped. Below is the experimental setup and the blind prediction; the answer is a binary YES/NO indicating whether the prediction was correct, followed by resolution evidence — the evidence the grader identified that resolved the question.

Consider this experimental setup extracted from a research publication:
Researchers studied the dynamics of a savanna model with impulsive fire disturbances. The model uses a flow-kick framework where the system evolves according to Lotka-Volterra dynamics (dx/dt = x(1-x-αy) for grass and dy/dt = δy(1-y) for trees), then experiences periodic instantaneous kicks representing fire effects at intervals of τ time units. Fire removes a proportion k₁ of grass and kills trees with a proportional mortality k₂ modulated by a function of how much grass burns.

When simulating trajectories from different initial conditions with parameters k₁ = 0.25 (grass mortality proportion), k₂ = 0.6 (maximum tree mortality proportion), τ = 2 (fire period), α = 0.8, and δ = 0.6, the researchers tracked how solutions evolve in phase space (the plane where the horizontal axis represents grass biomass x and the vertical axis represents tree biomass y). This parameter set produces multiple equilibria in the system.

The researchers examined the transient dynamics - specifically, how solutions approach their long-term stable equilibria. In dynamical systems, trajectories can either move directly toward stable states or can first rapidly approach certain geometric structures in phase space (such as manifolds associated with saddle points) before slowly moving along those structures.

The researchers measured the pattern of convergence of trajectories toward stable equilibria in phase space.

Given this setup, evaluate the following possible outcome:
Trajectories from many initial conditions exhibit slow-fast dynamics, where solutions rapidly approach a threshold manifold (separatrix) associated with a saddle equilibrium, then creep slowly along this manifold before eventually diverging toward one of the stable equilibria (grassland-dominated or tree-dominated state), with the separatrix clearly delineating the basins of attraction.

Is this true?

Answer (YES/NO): YES